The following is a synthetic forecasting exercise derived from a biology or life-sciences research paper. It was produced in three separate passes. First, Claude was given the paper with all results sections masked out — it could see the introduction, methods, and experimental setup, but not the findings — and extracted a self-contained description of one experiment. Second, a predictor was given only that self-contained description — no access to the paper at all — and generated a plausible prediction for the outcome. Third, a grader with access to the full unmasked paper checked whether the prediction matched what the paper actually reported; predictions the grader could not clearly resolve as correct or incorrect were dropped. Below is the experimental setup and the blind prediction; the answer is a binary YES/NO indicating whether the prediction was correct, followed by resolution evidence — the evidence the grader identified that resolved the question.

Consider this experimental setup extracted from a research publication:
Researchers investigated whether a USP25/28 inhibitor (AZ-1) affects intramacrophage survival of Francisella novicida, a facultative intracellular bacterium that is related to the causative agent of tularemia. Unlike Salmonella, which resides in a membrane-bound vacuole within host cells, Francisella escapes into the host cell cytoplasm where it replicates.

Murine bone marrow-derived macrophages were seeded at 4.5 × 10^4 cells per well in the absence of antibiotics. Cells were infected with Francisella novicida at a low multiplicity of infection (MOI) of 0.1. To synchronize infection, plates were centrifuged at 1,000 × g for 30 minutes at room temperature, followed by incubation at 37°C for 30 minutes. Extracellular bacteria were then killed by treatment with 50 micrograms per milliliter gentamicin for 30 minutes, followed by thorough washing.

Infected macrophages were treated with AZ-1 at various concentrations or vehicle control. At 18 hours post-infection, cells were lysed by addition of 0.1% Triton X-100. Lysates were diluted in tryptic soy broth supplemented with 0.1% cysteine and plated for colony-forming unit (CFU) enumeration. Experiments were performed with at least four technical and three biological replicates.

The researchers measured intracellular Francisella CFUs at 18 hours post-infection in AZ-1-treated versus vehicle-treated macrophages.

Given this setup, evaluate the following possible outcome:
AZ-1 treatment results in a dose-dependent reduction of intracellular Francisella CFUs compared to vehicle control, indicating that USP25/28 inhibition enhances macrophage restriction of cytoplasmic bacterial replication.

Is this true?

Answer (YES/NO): NO